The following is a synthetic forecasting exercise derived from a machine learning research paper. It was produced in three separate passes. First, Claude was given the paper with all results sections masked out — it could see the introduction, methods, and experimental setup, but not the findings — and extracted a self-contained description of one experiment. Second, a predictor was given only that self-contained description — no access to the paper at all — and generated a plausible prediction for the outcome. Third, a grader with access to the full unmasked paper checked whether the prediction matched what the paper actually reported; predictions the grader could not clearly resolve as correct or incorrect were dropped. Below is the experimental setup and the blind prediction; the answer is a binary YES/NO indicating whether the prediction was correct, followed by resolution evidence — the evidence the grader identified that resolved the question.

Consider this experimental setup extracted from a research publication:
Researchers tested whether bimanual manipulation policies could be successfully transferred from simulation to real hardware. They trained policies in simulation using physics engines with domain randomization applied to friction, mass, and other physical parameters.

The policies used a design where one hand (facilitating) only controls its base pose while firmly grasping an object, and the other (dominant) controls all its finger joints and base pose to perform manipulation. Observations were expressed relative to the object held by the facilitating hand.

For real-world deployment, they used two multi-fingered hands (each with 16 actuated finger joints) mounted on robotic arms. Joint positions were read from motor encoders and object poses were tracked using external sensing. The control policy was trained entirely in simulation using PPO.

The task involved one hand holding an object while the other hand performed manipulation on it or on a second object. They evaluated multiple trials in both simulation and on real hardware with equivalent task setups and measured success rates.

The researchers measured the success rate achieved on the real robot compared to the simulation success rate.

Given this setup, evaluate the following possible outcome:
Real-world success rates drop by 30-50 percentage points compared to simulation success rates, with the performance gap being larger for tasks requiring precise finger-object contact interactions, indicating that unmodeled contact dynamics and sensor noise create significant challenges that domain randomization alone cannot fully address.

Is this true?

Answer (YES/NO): NO